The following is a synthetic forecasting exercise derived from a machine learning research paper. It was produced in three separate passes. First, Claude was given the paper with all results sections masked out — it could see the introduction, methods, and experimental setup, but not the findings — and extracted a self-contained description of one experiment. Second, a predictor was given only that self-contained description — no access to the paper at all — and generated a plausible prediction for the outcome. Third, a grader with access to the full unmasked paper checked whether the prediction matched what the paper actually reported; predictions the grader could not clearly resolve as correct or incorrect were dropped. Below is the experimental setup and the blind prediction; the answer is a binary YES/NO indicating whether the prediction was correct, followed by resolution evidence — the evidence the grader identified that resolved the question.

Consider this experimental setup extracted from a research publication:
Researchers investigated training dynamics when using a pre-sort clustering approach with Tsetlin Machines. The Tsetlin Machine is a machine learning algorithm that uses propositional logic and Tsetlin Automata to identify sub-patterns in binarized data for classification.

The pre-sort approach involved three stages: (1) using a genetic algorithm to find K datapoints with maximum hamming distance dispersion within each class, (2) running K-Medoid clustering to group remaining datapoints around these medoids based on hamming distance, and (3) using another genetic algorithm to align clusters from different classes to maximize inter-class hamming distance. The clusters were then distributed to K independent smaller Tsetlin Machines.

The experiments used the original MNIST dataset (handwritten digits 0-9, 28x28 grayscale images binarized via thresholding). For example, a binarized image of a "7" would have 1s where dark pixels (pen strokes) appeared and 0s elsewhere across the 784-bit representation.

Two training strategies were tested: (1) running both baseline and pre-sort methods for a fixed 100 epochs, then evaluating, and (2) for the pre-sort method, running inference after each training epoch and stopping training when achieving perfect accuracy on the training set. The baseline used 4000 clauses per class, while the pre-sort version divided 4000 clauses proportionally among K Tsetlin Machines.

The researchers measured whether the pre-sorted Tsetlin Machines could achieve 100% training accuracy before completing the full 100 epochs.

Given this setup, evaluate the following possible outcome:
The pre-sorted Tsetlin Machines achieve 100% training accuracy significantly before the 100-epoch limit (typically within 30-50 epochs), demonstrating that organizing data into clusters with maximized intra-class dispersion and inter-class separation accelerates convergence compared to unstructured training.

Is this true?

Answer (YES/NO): NO